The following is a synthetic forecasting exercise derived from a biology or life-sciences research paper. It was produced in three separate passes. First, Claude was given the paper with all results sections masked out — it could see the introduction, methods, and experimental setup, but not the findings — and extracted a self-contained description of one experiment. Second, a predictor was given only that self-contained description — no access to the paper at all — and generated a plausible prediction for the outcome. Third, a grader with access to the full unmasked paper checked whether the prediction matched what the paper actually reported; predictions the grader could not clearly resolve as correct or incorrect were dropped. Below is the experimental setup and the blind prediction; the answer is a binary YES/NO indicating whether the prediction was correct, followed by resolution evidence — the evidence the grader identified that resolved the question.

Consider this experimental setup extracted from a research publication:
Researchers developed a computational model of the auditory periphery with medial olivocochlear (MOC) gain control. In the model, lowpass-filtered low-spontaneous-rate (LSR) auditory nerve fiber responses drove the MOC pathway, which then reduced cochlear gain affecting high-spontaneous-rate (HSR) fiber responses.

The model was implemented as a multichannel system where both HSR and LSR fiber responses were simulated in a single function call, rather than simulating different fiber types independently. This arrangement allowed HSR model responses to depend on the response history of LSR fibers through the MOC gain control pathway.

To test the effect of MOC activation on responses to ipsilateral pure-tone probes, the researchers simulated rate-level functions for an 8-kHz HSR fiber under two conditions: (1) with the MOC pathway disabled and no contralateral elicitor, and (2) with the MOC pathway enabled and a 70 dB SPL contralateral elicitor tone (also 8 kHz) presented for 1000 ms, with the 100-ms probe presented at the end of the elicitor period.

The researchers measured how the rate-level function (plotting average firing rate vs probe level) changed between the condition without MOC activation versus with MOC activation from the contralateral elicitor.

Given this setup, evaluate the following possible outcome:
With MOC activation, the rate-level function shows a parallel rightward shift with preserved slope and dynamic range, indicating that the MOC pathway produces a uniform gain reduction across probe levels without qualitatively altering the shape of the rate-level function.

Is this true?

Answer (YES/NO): YES